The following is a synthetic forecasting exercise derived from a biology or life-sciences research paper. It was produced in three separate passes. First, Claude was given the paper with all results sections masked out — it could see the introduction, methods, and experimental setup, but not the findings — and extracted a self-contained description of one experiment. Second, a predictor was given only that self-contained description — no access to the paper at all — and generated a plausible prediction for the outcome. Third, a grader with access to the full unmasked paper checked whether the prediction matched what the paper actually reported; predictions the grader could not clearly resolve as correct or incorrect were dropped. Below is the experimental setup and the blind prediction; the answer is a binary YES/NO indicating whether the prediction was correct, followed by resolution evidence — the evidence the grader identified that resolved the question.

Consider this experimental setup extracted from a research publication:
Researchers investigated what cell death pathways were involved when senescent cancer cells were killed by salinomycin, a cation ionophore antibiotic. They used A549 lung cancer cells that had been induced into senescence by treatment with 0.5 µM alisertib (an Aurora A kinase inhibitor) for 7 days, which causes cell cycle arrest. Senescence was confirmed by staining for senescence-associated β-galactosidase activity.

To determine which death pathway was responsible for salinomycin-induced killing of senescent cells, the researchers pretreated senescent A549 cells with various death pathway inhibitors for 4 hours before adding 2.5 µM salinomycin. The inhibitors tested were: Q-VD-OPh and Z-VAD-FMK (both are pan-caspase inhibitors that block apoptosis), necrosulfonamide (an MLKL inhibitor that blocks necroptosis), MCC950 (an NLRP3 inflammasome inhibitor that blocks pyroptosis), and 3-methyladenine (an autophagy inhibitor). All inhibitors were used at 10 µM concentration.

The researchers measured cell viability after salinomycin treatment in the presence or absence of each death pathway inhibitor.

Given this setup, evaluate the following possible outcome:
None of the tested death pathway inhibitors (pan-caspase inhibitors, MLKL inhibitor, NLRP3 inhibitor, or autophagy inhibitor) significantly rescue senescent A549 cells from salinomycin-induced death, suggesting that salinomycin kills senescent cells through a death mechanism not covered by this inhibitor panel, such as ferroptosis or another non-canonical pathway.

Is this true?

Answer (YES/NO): NO